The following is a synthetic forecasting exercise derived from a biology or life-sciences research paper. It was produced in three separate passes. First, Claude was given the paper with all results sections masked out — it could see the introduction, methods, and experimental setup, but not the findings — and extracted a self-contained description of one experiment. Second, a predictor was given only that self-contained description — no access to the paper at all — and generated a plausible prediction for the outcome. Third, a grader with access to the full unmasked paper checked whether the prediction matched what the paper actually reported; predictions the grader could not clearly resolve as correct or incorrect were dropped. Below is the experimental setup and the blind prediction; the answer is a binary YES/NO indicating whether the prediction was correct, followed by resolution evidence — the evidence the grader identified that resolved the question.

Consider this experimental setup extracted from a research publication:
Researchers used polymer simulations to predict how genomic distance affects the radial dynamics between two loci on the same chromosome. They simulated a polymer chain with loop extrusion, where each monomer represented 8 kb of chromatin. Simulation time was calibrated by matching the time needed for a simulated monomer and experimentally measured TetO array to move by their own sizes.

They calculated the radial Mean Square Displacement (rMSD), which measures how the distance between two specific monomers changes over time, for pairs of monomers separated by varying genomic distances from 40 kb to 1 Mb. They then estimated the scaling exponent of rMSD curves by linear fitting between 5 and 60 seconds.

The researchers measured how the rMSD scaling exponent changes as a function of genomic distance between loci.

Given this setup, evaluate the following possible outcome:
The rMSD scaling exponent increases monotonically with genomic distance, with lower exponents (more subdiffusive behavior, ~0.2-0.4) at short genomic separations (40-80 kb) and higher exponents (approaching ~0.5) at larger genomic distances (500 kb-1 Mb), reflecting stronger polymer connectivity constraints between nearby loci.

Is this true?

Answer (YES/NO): YES